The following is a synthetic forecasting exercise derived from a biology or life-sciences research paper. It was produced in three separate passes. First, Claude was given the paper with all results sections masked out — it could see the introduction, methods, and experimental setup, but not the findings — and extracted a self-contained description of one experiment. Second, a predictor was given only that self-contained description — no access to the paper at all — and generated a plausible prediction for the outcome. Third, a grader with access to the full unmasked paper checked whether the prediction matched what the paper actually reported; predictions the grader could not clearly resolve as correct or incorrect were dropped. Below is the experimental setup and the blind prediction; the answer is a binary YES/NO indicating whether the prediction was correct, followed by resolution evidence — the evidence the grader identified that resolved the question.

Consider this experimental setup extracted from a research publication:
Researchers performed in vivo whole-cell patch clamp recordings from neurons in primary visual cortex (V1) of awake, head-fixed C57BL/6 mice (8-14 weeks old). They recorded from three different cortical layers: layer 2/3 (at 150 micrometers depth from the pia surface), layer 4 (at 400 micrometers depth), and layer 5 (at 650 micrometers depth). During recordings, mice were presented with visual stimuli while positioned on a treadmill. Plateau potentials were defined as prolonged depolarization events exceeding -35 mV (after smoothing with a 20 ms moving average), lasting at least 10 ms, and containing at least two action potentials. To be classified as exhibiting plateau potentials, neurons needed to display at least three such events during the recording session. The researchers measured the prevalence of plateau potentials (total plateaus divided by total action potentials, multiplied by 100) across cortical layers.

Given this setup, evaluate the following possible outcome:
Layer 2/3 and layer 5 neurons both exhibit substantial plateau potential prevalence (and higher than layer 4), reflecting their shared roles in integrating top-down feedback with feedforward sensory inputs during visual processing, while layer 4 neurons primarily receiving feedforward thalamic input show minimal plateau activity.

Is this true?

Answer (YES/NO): NO